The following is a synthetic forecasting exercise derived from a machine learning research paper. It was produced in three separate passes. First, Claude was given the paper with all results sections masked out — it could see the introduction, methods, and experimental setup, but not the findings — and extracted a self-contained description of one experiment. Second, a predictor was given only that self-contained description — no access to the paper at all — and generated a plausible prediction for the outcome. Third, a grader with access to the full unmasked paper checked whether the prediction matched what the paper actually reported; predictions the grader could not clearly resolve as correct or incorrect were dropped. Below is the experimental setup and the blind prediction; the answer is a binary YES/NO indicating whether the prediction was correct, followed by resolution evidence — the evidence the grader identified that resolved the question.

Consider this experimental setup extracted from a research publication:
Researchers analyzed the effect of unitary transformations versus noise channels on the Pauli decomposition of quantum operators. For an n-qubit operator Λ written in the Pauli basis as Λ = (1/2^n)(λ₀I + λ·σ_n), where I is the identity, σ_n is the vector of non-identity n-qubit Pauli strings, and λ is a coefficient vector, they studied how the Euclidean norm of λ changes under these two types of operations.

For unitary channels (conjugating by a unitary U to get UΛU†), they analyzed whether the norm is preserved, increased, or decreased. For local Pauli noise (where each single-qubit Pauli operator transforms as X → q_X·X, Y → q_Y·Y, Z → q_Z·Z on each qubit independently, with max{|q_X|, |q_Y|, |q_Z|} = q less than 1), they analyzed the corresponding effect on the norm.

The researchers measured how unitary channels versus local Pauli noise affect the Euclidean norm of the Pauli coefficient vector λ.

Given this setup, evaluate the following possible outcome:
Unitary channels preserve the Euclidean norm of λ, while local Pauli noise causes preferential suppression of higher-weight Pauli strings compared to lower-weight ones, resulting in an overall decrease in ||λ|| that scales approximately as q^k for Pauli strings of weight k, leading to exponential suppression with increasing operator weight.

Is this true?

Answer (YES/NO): YES